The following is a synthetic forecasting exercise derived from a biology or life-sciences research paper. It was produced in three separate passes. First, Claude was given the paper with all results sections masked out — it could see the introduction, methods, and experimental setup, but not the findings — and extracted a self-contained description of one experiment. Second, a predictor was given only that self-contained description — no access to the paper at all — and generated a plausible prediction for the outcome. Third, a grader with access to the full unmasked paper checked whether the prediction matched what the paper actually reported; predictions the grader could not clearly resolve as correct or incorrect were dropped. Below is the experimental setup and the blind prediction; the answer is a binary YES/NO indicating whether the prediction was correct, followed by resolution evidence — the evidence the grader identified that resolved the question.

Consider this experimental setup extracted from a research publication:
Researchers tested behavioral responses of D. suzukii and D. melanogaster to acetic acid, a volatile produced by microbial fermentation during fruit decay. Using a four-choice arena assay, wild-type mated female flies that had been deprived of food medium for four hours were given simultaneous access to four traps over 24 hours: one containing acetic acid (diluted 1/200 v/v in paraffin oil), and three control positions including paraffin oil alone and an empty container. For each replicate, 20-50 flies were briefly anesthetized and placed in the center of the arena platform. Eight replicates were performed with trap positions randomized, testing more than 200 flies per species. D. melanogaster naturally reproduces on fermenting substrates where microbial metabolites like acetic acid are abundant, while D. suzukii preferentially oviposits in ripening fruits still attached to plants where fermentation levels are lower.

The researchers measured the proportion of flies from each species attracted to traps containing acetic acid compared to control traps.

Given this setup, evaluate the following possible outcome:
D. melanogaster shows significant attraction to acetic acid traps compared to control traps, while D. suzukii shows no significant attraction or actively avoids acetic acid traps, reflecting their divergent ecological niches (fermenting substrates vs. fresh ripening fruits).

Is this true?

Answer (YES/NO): NO